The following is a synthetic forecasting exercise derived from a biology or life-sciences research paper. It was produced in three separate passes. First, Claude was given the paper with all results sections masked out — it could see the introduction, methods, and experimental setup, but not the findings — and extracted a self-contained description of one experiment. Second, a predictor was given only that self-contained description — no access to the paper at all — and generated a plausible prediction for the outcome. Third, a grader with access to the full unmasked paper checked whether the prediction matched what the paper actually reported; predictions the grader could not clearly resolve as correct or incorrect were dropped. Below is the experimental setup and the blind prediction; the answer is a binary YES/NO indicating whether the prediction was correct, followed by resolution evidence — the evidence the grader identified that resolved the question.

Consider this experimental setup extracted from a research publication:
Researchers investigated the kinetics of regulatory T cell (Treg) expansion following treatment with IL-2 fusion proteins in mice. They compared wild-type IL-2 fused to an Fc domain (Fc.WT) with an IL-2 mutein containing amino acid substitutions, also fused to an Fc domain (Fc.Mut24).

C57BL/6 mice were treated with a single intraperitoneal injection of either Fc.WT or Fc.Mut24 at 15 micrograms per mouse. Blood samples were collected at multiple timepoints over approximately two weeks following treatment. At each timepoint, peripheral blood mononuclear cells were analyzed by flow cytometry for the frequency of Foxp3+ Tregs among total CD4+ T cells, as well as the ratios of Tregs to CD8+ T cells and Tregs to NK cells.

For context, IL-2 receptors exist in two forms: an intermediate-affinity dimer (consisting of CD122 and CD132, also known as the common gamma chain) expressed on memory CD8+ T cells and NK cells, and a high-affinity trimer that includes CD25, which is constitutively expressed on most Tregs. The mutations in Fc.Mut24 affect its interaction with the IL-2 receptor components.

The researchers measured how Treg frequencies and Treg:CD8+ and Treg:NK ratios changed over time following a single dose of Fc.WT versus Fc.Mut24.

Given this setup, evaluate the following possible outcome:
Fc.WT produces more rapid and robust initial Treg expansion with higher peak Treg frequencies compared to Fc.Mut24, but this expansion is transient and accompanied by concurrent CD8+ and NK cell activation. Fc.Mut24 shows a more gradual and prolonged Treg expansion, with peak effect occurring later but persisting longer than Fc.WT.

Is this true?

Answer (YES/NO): NO